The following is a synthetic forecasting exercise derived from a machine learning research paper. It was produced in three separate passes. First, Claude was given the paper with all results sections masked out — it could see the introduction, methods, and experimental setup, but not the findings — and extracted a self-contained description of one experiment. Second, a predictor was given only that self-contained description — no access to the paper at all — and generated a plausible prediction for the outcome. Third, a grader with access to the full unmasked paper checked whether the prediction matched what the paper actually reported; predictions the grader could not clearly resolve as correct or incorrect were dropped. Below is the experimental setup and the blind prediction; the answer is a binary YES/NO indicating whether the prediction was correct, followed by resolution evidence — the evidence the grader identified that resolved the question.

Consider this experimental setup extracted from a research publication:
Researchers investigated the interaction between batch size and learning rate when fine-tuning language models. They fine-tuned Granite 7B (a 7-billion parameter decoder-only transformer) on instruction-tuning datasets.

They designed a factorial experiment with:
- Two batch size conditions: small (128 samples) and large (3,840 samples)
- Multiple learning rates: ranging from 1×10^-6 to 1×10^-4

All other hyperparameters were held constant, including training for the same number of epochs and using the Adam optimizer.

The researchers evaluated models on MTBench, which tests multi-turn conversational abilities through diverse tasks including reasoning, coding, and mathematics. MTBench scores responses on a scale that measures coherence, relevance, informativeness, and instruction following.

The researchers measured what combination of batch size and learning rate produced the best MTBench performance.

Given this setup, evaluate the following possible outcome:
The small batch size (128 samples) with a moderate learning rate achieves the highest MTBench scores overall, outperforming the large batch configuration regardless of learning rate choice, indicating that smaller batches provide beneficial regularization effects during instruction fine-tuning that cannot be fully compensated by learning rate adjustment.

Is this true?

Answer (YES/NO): NO